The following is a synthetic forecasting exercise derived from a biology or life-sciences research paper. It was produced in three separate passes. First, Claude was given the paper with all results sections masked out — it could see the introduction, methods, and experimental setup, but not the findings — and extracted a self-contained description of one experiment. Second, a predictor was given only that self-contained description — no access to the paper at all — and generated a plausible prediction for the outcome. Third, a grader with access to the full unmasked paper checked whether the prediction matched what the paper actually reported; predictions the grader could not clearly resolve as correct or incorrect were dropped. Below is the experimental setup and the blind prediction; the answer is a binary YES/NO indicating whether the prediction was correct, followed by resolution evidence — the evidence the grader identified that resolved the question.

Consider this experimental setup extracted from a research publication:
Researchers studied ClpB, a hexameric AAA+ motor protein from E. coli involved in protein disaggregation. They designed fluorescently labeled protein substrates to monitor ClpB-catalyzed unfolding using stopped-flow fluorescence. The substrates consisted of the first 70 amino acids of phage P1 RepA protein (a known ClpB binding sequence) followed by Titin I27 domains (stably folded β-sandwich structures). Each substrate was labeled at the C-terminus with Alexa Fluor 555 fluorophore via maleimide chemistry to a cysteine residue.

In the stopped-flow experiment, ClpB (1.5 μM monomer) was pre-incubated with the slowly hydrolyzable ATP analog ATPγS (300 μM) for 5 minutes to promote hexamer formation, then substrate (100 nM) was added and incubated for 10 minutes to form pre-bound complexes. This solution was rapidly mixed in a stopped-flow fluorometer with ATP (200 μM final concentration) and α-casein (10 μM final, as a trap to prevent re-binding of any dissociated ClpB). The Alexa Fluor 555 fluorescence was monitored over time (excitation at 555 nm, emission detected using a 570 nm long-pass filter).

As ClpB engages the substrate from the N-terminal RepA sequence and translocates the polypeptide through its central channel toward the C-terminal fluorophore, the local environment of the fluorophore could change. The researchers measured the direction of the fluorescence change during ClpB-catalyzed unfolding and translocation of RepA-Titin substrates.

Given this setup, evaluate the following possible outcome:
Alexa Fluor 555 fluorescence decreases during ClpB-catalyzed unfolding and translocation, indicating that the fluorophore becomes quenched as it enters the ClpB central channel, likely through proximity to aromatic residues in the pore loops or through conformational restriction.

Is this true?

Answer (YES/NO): NO